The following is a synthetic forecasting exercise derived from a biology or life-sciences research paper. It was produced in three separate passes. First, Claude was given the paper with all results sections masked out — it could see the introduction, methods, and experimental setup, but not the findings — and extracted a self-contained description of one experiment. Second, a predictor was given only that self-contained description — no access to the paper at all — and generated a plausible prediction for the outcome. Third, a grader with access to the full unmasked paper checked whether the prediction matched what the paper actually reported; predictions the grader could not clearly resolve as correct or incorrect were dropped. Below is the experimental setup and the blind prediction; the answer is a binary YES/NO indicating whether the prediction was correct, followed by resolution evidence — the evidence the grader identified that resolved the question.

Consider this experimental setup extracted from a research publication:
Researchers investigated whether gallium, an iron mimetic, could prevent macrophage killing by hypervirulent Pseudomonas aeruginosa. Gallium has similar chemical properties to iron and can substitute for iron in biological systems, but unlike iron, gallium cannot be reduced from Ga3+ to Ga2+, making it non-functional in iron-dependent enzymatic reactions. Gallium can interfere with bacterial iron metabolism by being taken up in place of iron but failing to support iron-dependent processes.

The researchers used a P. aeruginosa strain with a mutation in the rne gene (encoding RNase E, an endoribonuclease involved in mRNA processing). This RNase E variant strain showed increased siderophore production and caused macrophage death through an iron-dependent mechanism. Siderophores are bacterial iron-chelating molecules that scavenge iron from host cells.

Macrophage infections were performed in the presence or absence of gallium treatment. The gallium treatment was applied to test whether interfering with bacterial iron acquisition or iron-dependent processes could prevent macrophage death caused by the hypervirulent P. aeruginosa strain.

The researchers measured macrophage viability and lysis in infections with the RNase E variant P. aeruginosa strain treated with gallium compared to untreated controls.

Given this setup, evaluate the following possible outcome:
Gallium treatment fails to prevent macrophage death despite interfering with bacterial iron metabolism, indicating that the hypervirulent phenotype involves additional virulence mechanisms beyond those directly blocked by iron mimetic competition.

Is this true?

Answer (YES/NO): NO